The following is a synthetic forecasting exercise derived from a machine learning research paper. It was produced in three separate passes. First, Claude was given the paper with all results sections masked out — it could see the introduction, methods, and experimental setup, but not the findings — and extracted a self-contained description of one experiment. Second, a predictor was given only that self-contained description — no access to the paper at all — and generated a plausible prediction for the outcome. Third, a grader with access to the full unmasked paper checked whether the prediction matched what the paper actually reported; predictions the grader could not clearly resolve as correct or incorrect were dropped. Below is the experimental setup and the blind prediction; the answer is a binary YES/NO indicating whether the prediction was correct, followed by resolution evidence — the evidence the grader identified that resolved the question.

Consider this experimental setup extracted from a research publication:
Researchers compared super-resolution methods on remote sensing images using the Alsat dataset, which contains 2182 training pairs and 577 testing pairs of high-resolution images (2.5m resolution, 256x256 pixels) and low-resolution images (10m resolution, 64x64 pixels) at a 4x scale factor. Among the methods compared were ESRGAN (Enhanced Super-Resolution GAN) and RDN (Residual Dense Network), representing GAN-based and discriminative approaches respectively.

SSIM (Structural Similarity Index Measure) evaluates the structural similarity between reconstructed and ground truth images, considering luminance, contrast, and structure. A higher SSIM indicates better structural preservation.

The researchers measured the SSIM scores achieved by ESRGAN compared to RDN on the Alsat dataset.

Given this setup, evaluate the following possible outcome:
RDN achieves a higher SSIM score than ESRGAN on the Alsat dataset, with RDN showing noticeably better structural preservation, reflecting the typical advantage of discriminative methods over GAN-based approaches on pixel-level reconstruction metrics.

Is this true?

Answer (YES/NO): NO